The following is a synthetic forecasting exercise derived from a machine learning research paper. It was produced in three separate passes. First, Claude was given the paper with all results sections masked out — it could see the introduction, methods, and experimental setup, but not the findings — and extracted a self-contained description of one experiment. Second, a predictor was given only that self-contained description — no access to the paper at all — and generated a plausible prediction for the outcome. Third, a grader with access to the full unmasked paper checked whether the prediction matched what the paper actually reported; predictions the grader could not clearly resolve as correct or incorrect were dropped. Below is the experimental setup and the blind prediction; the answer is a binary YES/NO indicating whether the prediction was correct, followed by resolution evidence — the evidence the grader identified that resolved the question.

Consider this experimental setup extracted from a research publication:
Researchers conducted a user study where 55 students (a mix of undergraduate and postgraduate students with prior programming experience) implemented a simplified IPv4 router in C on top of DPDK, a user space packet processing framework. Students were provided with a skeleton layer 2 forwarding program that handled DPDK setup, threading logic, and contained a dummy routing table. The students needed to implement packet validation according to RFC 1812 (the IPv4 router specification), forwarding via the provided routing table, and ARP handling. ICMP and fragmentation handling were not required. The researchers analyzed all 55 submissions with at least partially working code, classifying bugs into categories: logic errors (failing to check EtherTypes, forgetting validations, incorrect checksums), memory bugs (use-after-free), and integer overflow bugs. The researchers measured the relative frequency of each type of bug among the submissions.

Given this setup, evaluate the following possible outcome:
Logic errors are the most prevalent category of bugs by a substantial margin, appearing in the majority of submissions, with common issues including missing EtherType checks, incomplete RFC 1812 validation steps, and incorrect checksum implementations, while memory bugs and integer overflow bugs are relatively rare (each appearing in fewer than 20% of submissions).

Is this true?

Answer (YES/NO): NO